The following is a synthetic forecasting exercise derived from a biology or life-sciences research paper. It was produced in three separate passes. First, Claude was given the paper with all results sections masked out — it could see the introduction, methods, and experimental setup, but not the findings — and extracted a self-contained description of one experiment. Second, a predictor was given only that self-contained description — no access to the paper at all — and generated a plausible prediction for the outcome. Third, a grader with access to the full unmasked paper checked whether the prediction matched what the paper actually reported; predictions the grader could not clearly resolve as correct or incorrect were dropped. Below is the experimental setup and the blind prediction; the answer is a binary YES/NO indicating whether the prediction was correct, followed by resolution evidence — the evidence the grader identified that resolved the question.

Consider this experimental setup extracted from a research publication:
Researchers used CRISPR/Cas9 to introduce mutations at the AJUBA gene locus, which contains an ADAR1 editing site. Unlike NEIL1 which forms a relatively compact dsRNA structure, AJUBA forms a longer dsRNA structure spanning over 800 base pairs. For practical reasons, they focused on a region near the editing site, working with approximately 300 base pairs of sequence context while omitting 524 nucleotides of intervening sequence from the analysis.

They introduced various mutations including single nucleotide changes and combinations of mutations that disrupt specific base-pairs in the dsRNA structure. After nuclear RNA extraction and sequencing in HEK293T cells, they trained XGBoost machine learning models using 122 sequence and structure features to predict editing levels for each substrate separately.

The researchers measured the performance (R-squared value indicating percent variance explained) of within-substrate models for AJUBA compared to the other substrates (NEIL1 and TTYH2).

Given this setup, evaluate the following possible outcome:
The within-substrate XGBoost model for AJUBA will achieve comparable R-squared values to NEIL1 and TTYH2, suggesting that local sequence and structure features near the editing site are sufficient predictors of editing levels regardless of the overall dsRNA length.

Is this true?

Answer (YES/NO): YES